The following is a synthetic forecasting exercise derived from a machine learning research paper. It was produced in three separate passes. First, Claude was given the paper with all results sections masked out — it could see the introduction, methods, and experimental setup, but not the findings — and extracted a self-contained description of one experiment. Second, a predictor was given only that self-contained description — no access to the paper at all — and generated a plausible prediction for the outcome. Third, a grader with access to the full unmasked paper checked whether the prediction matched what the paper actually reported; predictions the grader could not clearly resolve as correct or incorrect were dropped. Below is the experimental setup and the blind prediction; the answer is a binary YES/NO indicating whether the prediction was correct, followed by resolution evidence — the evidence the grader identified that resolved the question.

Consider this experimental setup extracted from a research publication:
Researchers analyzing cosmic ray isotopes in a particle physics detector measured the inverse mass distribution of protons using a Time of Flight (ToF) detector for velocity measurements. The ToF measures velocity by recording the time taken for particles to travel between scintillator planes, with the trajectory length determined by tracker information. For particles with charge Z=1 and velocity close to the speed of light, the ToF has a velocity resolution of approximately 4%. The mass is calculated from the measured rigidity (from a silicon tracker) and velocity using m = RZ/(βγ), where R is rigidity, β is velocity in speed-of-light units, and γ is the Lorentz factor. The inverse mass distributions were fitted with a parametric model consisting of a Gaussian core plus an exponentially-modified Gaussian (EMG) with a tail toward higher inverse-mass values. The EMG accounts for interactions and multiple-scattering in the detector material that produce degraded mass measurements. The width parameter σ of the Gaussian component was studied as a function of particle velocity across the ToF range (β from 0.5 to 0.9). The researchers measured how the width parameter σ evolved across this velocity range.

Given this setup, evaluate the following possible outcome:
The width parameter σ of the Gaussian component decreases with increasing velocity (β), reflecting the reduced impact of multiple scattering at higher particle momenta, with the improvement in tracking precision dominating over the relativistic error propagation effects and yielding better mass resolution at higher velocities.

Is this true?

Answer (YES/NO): NO